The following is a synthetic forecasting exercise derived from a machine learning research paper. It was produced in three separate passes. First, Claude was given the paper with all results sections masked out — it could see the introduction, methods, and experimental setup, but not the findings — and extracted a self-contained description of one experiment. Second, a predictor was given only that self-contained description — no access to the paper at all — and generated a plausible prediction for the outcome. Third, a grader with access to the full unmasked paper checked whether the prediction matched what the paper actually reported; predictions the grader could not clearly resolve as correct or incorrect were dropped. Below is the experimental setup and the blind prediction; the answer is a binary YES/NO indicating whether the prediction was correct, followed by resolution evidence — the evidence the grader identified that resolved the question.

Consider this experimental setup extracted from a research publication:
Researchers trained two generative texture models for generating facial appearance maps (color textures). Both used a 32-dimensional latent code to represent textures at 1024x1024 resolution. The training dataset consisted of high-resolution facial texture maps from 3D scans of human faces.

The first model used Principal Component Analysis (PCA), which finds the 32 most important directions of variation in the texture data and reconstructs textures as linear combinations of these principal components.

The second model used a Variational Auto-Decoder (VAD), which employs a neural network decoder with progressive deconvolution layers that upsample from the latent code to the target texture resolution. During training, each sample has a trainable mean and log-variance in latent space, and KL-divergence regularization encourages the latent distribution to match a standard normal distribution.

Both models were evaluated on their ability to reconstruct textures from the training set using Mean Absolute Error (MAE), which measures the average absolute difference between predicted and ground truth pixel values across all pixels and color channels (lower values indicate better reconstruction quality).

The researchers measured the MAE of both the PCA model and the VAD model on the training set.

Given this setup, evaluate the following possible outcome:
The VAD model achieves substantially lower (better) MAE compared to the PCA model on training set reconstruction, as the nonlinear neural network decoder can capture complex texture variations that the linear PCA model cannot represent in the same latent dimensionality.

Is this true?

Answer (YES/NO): YES